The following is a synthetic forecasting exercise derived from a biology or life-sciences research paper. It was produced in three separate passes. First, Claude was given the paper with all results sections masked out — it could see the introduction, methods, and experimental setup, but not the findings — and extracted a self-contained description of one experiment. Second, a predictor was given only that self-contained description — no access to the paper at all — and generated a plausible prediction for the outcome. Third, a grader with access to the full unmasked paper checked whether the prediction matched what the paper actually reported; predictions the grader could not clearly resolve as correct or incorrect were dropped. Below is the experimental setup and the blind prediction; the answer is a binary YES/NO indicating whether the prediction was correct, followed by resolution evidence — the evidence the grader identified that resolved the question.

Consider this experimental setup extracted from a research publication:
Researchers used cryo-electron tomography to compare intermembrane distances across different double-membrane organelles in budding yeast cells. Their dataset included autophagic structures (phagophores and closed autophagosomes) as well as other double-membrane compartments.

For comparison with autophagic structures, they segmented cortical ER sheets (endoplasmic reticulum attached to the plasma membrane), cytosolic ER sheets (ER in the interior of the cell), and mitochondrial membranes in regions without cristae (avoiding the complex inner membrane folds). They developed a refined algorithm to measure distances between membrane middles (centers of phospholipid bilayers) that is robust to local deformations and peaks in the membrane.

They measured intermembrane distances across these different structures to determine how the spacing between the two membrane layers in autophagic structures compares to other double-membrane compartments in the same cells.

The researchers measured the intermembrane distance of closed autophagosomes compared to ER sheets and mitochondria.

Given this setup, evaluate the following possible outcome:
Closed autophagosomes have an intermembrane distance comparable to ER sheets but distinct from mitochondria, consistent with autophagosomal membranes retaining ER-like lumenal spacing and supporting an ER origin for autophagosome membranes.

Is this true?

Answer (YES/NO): NO